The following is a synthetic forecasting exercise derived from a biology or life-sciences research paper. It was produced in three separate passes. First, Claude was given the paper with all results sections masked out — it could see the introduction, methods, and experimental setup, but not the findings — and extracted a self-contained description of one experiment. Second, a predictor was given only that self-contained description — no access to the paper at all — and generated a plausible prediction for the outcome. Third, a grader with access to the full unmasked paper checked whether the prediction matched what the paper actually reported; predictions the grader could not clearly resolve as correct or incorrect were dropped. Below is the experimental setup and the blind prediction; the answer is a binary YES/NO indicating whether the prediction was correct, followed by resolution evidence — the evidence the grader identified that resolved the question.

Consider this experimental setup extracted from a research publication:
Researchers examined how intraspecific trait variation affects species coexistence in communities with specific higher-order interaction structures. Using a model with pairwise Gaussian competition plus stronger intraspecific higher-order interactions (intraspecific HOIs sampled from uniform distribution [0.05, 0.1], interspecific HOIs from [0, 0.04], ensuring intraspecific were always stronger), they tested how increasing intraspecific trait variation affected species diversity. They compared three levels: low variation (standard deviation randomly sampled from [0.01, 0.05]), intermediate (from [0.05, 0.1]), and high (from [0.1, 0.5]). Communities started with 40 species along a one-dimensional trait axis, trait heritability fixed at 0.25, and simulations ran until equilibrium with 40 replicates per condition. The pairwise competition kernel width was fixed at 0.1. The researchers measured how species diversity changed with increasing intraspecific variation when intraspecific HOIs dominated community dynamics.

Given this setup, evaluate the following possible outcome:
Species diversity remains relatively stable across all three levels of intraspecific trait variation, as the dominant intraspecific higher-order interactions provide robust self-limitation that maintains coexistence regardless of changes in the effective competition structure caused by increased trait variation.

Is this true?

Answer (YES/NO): NO